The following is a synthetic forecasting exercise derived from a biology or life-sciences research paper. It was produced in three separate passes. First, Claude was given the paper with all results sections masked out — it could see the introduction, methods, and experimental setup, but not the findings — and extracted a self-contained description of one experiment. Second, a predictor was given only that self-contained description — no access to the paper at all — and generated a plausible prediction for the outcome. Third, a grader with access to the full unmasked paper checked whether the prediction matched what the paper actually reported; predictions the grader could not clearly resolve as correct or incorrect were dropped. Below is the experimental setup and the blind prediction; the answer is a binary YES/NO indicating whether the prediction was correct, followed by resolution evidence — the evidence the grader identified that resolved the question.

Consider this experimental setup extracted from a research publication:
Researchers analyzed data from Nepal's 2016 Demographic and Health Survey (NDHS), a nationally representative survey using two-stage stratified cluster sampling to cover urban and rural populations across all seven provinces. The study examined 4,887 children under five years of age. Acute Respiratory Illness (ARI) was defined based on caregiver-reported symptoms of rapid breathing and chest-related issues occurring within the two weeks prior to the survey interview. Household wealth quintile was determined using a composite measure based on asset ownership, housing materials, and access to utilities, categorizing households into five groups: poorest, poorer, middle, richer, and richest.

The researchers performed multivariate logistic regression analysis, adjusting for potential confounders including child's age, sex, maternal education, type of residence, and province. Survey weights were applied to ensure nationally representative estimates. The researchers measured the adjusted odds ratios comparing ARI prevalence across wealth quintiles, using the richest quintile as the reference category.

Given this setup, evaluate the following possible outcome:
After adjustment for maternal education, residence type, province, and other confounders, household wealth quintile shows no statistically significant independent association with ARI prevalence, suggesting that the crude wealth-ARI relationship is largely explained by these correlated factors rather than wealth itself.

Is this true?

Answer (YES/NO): NO